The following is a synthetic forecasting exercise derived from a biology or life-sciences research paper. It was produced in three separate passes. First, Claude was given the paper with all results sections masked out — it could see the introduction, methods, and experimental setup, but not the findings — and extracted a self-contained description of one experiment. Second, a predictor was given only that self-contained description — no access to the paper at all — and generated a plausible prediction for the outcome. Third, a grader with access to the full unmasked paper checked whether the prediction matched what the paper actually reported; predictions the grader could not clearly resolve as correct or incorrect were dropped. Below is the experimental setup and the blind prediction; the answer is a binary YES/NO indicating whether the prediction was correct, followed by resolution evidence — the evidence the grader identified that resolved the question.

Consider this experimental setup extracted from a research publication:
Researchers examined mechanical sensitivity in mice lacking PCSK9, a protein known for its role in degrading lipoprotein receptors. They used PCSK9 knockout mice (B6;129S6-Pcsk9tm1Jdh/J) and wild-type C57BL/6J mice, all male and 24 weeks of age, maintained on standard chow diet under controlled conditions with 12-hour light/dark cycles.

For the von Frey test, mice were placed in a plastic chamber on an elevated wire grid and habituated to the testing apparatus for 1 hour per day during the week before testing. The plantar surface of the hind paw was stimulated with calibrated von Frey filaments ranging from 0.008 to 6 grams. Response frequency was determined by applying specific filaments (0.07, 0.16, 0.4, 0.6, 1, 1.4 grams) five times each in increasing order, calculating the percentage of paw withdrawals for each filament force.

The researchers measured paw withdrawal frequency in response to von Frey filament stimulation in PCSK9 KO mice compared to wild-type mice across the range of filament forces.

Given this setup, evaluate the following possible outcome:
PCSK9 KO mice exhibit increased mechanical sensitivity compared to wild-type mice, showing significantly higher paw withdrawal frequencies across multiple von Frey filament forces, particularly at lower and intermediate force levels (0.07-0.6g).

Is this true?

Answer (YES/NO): NO